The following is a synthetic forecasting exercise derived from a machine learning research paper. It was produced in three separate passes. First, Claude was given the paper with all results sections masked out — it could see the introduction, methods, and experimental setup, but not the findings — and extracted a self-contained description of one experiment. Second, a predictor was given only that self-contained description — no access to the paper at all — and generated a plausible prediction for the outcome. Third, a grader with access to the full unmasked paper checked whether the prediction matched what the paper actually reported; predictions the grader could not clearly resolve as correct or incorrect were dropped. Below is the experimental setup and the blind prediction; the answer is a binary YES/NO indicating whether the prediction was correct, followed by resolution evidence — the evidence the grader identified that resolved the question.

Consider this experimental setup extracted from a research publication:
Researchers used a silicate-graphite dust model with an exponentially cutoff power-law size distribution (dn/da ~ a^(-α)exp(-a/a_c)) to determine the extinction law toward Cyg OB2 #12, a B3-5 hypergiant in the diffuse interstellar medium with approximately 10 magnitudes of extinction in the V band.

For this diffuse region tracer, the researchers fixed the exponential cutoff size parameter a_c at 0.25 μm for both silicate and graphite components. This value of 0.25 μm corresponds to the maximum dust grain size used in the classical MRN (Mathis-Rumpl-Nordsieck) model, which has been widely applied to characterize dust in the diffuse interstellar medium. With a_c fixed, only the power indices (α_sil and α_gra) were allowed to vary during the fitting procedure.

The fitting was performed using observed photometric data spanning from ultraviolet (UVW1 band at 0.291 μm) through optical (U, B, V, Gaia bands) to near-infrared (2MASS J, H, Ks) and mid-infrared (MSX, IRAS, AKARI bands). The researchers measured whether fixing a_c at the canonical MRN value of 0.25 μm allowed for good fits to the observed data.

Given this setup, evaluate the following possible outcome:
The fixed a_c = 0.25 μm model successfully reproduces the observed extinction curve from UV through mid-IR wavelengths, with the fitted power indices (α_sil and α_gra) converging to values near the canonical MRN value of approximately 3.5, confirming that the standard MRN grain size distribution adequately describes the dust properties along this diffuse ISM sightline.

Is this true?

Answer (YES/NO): NO